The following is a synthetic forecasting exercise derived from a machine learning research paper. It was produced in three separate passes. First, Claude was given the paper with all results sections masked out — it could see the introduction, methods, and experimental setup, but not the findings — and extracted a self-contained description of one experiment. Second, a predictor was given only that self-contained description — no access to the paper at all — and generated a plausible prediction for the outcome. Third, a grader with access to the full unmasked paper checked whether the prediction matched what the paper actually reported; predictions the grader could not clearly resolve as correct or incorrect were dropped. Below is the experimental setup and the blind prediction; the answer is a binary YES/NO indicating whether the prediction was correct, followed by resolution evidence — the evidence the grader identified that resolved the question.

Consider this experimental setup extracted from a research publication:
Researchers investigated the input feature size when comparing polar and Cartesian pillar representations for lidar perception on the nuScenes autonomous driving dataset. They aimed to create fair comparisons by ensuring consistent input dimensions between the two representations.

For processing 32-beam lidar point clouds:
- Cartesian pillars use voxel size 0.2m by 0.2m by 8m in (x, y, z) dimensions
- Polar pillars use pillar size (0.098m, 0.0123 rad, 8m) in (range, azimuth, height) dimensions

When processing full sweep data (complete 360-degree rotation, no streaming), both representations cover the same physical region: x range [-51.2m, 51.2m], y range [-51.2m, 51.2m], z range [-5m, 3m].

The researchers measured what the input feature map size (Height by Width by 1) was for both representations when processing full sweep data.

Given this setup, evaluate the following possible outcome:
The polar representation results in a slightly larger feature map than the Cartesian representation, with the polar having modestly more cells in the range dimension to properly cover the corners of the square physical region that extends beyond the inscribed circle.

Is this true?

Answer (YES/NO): NO